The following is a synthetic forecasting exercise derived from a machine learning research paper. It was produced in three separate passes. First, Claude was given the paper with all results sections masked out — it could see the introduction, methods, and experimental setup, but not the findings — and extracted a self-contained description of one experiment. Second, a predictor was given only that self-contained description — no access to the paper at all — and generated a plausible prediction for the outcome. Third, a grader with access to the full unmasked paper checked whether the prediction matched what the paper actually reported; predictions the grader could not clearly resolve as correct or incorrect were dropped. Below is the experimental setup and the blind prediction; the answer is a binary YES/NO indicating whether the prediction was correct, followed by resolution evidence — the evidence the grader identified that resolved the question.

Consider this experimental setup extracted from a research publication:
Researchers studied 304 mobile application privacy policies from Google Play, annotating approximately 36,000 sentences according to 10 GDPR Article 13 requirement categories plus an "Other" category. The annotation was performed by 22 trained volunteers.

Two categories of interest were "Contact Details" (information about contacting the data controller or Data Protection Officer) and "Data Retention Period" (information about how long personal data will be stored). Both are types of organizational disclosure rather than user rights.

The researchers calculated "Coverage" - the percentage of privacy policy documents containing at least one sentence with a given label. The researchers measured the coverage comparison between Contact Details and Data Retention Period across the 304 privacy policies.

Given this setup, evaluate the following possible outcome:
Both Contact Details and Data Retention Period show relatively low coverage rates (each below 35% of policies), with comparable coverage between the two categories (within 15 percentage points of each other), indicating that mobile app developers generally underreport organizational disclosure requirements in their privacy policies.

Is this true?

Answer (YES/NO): NO